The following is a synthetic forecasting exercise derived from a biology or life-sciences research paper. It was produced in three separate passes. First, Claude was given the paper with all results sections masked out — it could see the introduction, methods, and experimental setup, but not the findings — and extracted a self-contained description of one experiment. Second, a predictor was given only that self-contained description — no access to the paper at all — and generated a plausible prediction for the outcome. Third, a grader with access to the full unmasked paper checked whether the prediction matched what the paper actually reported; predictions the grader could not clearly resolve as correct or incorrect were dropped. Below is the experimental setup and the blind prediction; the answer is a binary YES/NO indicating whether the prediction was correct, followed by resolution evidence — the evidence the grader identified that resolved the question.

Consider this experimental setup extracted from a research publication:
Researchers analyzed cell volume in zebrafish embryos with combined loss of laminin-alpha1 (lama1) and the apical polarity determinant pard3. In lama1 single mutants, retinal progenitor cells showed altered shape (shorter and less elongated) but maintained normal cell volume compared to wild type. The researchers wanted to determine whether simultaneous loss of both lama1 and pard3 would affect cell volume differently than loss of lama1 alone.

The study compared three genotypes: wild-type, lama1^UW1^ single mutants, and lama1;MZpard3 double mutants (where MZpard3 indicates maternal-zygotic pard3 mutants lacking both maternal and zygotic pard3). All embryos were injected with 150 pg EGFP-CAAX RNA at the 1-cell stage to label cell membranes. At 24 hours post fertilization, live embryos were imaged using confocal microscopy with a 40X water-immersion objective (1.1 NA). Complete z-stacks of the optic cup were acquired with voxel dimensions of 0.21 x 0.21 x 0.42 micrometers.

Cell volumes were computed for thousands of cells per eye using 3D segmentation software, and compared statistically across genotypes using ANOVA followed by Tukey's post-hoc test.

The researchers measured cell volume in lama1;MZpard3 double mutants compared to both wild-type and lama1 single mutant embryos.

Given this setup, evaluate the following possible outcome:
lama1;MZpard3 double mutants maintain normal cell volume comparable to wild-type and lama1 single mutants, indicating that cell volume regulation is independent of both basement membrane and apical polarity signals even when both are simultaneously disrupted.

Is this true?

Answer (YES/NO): NO